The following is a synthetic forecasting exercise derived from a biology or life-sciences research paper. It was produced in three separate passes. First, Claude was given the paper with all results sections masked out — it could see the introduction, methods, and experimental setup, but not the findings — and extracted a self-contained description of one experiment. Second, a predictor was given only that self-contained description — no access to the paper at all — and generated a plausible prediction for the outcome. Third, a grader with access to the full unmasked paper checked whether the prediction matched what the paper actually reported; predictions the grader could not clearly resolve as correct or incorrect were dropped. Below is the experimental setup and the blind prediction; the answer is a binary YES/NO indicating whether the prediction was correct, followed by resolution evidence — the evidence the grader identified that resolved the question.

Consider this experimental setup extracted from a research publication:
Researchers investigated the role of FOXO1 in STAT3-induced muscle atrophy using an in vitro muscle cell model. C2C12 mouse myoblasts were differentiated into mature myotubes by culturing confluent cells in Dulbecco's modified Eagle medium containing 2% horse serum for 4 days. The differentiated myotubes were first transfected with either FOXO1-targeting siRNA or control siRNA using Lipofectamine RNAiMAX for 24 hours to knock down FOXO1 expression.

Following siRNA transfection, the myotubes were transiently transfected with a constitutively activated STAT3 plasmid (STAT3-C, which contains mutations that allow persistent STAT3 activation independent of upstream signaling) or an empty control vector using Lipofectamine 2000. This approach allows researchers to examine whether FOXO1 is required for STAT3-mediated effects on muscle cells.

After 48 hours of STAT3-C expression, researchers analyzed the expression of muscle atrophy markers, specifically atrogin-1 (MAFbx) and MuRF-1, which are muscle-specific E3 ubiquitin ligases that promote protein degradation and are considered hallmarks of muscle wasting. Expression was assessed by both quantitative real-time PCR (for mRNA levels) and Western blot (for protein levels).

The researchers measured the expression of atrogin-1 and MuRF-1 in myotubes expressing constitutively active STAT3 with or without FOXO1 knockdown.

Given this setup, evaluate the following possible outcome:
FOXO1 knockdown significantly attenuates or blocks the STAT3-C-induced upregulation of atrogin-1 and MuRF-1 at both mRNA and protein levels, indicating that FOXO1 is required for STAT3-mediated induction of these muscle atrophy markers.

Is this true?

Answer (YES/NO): YES